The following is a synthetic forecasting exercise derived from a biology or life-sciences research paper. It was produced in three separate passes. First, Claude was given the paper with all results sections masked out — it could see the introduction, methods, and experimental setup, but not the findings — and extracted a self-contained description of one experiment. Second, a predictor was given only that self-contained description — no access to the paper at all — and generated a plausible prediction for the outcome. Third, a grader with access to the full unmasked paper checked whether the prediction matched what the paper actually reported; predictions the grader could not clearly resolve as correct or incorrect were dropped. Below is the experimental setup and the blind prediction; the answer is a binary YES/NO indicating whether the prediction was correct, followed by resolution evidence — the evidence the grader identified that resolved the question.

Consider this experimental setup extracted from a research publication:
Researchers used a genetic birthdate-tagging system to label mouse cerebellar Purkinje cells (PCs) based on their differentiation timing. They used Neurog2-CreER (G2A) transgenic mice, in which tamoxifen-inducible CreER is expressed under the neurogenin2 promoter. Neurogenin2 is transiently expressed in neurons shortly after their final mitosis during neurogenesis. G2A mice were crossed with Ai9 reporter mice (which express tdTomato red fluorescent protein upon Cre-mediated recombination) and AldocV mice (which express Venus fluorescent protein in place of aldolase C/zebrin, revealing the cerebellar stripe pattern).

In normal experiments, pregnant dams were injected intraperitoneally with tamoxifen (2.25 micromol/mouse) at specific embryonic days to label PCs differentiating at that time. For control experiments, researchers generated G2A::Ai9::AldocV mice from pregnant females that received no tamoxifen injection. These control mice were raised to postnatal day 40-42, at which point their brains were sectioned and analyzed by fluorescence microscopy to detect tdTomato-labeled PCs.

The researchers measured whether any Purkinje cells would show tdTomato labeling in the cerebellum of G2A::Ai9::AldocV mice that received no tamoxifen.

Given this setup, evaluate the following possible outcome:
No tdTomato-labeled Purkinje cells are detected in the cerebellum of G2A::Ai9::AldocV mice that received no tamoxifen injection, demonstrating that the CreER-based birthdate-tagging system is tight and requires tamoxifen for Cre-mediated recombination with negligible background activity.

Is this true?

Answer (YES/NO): NO